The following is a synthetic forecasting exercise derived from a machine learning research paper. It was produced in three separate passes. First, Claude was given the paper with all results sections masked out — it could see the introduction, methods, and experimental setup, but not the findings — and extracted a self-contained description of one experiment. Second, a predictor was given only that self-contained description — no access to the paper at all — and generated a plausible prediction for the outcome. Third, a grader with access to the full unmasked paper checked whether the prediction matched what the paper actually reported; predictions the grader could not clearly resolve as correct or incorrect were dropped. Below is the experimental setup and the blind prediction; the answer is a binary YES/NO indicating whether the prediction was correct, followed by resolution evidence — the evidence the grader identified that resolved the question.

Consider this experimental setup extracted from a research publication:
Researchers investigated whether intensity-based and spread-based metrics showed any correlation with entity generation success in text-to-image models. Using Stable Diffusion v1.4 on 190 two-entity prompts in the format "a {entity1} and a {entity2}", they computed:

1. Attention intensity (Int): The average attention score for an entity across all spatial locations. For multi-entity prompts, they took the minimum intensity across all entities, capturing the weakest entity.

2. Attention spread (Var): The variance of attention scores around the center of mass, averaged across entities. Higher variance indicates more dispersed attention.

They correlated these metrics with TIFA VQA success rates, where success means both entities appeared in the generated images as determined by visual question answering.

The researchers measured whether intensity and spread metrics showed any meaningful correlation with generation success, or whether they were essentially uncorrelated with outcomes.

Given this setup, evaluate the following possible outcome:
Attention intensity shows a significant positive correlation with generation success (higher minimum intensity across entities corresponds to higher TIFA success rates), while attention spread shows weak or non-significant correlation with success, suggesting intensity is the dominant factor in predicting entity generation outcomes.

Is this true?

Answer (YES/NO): NO